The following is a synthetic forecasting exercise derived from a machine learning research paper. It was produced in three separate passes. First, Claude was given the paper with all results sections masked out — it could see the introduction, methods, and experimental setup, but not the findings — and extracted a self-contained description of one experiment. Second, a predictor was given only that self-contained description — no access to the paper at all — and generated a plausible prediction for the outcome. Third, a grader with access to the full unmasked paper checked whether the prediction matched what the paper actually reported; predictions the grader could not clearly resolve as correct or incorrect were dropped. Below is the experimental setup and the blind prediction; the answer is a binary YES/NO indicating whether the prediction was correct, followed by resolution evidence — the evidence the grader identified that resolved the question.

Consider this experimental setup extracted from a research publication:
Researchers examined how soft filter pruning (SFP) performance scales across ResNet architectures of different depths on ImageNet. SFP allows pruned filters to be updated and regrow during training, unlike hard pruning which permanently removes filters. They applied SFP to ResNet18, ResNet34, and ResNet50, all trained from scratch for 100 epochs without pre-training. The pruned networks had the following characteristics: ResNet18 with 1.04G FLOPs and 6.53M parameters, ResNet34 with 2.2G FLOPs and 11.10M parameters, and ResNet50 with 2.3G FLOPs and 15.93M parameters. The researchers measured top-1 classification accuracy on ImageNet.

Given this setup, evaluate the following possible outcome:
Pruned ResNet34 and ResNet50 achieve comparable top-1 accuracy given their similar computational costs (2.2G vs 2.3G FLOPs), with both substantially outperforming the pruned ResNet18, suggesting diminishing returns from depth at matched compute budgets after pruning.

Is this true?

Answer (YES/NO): NO